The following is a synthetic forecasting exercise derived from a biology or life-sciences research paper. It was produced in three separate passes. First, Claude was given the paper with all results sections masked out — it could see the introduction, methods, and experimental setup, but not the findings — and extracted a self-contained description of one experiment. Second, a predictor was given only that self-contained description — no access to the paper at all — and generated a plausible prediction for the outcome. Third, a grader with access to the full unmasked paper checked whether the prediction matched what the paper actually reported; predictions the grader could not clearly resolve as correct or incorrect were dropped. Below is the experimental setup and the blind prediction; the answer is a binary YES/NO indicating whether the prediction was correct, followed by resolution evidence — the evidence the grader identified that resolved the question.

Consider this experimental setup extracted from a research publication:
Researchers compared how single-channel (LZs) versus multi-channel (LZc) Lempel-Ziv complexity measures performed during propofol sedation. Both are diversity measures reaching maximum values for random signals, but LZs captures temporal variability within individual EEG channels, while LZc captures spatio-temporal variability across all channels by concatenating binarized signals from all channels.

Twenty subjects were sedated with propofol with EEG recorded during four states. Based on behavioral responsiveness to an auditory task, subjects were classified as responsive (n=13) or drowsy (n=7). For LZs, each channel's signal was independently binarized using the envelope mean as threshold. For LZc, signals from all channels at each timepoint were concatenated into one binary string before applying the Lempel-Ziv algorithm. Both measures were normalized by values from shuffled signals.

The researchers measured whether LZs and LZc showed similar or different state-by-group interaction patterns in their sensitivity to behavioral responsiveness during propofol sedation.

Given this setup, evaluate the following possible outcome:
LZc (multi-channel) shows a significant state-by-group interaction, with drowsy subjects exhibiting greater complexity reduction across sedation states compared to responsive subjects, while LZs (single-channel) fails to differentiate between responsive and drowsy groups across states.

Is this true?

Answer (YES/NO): NO